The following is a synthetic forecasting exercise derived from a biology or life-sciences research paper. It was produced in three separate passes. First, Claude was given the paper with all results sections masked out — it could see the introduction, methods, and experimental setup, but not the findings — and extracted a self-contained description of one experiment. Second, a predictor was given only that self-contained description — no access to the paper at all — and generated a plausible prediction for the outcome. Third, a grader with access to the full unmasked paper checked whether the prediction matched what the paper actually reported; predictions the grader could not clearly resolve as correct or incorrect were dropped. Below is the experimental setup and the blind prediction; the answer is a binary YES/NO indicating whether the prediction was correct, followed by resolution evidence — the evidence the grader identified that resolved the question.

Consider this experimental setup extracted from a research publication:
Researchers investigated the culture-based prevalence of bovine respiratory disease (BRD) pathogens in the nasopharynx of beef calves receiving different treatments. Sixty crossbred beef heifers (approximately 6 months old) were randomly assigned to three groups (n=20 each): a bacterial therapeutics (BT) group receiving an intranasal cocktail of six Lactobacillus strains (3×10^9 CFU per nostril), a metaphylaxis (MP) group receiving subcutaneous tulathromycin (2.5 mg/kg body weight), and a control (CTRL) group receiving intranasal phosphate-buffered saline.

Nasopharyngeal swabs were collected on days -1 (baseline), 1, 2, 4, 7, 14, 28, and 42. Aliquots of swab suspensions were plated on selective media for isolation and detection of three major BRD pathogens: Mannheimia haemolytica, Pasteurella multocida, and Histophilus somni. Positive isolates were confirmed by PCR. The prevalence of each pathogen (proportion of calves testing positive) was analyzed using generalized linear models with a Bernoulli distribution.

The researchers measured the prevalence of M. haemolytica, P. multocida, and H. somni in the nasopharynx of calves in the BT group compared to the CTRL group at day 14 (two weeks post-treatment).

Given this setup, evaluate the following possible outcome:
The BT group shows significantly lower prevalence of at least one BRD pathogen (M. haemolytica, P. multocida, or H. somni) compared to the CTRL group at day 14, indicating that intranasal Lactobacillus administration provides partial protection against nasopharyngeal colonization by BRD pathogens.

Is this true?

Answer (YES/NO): NO